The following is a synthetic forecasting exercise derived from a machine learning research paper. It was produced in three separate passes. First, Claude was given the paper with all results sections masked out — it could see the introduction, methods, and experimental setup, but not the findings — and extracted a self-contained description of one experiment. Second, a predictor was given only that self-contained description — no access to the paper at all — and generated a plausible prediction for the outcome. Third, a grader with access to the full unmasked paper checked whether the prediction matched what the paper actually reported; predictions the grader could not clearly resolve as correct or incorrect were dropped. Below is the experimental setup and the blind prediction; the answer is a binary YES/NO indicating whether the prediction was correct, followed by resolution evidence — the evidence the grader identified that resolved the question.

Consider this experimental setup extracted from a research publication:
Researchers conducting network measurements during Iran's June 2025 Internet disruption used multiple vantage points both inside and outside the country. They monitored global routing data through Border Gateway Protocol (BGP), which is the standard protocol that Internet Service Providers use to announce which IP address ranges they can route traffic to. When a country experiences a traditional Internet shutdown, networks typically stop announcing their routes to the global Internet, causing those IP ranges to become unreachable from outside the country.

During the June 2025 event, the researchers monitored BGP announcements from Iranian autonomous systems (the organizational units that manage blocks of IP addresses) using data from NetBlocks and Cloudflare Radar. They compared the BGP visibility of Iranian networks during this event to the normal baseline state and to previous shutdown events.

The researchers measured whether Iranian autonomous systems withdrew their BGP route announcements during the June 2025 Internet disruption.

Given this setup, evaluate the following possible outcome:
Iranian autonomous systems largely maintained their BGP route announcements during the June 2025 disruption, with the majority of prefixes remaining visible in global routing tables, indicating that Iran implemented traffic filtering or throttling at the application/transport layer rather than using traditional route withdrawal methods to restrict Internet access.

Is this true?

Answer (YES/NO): YES